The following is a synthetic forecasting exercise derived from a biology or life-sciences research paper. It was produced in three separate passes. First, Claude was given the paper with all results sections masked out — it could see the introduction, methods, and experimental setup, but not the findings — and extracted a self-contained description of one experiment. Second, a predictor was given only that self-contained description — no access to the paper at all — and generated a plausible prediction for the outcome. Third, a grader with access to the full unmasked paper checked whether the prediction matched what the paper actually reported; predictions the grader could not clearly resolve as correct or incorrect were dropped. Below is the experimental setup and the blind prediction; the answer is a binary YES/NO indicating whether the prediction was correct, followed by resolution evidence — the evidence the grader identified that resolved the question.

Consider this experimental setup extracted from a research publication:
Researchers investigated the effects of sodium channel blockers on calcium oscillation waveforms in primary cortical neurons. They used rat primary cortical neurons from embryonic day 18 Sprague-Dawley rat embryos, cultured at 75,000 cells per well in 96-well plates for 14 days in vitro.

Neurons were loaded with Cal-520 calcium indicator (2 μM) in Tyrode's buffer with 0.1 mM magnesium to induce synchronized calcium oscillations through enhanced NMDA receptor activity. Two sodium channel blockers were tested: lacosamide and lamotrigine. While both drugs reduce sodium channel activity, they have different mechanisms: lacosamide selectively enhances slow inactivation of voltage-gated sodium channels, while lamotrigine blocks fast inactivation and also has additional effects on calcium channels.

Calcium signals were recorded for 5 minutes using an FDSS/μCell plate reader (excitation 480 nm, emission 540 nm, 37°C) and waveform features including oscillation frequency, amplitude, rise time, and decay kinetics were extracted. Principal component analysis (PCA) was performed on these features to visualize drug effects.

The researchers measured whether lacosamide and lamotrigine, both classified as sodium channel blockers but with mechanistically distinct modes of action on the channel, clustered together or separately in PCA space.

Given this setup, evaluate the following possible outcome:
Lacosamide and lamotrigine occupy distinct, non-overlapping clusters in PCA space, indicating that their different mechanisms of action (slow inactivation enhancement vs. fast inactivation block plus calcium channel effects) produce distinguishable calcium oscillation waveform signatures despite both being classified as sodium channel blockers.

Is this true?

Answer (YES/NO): NO